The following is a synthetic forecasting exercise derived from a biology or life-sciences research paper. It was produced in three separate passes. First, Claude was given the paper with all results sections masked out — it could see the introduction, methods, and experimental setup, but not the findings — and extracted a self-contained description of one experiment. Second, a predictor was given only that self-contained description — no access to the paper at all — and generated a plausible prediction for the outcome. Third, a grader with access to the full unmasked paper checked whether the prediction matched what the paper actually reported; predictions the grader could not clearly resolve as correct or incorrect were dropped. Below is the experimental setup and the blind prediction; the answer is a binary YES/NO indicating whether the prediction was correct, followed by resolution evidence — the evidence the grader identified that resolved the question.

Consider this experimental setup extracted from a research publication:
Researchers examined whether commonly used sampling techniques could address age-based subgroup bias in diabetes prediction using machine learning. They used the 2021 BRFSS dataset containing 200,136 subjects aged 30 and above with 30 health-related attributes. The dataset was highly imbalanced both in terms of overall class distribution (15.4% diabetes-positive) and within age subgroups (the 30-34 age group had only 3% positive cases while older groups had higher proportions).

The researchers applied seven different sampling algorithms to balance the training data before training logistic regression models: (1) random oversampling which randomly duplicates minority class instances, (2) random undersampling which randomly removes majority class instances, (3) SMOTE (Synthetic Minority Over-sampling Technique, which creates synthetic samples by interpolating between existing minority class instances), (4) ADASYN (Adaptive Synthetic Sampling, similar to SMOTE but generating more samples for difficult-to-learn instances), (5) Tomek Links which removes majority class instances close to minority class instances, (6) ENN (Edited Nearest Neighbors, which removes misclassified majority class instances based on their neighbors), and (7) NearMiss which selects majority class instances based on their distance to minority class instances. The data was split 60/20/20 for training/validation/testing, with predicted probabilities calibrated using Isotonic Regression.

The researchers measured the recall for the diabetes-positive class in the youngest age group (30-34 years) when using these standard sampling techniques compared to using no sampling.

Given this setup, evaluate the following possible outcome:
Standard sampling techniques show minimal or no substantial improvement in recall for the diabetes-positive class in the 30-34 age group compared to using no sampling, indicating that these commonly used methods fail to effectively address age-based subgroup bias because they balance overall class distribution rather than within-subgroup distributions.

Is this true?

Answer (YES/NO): YES